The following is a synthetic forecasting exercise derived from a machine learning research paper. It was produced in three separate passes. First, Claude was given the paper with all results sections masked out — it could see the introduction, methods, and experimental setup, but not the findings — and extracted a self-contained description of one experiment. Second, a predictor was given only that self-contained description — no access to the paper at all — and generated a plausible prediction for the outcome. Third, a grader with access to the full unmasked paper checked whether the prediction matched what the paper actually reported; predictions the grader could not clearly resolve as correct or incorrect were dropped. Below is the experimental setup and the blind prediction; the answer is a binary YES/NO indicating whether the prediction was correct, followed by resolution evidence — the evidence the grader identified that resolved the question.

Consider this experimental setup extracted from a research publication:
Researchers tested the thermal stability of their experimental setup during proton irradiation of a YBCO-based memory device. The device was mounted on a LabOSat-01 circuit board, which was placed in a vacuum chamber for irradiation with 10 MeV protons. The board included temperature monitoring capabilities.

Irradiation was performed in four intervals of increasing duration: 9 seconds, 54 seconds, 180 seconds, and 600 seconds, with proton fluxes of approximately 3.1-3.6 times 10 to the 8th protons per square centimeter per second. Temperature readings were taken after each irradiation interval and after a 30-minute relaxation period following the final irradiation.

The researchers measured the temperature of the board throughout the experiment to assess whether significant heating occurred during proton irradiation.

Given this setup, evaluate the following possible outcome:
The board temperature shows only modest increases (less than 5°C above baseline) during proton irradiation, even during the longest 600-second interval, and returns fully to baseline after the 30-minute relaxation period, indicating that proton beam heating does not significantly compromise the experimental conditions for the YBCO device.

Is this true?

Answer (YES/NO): NO